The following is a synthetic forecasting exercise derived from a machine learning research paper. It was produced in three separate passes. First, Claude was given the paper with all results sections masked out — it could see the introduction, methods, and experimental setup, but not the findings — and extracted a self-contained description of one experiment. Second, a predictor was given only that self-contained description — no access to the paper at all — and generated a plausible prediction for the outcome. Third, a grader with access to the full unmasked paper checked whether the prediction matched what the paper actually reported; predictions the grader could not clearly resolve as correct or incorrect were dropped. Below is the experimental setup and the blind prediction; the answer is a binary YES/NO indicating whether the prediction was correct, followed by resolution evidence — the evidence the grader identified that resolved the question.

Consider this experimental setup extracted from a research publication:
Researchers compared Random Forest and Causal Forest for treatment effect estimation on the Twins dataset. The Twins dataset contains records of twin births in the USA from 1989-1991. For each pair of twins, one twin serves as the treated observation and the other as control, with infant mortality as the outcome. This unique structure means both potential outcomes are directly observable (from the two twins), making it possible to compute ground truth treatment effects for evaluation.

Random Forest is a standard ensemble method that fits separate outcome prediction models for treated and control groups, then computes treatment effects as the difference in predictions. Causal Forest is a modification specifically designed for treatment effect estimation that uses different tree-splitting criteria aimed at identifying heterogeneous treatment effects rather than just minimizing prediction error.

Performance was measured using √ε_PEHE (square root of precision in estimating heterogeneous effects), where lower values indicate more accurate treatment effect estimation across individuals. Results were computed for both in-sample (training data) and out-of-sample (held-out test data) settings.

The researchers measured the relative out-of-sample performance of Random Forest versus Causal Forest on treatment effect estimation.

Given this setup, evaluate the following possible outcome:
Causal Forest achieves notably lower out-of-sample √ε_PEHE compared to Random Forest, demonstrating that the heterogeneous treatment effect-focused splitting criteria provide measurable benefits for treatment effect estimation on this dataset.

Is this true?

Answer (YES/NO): NO